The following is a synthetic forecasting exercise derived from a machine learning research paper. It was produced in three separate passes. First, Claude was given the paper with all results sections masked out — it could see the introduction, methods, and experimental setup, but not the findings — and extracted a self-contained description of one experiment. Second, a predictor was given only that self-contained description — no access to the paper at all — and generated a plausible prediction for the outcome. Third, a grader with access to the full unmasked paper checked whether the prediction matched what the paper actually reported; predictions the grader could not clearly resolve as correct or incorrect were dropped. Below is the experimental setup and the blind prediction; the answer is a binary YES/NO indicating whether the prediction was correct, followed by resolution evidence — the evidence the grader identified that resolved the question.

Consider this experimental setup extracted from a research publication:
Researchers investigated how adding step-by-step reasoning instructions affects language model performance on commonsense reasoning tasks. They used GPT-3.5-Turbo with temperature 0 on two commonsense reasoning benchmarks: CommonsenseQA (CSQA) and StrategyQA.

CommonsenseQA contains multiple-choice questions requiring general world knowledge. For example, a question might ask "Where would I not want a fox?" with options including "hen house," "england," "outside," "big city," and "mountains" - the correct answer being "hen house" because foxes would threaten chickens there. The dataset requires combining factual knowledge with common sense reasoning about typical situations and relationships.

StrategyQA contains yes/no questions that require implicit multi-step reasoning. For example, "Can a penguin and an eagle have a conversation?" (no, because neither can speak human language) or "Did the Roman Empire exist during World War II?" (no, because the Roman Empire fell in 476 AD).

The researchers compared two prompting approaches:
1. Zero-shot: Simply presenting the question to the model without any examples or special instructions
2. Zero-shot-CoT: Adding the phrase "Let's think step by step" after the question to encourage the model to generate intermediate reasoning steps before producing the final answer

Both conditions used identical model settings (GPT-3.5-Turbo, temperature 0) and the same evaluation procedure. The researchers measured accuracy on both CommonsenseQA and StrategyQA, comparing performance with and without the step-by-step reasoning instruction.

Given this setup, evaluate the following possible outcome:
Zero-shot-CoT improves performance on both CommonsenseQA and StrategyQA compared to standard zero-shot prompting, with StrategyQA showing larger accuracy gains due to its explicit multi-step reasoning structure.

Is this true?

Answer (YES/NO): NO